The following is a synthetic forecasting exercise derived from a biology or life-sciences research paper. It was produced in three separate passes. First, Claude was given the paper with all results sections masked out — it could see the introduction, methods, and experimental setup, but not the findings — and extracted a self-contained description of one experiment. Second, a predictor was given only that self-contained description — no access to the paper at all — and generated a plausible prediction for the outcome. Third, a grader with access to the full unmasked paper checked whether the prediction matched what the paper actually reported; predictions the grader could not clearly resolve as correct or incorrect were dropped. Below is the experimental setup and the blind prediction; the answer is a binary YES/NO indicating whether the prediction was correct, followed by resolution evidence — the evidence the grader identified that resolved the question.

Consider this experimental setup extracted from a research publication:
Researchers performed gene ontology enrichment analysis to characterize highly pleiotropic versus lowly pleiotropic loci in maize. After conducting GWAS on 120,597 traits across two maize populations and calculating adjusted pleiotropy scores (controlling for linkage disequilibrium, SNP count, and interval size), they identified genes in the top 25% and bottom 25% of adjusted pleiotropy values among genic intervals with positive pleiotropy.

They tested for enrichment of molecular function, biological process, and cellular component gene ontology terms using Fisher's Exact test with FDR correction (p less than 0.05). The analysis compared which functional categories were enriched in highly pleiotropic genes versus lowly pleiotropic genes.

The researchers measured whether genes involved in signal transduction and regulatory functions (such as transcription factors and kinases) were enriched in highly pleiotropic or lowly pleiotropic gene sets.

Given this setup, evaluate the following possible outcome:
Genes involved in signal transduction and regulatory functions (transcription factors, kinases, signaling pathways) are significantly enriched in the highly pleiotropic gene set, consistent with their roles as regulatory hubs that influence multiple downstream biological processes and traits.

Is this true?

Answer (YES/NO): NO